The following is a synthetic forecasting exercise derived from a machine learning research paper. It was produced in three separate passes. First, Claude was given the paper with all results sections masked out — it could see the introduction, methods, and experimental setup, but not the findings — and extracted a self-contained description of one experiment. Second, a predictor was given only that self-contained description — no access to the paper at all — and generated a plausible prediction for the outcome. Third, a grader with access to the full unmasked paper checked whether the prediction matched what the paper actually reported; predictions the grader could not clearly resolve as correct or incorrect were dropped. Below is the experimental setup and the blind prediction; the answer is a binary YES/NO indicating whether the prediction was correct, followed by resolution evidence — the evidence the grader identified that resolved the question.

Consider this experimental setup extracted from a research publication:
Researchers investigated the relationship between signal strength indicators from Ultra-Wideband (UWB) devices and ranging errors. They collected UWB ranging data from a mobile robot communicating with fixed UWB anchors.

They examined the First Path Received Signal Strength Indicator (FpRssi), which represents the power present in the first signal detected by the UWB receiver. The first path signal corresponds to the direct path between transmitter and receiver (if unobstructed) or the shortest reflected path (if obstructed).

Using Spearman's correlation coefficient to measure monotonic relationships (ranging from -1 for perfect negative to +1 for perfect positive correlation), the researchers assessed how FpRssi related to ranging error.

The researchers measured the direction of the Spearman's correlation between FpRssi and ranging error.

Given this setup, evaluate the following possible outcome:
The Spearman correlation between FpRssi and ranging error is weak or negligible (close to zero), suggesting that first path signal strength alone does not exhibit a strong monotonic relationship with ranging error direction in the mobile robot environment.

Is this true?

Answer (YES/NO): NO